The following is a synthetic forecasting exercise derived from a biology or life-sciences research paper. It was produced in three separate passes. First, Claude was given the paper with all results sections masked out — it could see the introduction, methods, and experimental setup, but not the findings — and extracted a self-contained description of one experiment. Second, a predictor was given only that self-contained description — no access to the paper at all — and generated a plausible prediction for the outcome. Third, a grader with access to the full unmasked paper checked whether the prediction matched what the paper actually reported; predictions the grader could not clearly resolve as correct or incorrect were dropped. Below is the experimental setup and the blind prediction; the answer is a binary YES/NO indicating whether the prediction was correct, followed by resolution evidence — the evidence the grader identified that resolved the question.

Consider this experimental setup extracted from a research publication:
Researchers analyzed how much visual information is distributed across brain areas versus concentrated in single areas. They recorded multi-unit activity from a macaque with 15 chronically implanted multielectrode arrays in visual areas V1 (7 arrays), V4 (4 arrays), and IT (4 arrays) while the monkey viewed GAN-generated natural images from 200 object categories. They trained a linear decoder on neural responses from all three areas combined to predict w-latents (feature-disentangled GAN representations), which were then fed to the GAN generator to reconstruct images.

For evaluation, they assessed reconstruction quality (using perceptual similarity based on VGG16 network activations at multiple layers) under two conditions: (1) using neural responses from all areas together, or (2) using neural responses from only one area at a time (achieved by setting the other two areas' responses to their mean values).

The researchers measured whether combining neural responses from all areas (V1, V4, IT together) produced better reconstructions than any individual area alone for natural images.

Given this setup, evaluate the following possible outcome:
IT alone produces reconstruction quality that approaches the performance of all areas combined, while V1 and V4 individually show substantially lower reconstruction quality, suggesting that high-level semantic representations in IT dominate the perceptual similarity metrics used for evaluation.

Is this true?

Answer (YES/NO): NO